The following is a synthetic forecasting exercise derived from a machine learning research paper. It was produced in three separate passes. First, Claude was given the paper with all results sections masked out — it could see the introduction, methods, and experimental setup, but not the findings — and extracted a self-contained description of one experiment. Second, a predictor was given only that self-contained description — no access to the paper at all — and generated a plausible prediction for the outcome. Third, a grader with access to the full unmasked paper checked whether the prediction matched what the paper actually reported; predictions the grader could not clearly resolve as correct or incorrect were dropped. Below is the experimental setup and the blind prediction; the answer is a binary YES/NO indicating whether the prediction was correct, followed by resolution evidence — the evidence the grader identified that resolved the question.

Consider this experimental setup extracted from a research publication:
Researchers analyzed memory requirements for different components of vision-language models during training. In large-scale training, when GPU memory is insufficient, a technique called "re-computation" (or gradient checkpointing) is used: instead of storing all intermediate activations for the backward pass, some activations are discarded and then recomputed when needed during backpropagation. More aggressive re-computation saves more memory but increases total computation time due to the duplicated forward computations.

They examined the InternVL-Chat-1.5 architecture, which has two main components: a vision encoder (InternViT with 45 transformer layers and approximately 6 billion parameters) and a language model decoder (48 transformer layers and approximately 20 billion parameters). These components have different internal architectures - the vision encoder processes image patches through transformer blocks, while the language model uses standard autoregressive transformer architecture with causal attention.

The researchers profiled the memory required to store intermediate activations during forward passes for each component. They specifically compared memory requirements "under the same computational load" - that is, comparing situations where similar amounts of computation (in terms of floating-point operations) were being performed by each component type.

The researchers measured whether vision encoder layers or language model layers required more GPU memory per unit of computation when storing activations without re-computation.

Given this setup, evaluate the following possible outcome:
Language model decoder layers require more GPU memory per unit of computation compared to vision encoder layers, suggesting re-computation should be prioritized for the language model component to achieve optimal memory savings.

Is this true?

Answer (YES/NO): NO